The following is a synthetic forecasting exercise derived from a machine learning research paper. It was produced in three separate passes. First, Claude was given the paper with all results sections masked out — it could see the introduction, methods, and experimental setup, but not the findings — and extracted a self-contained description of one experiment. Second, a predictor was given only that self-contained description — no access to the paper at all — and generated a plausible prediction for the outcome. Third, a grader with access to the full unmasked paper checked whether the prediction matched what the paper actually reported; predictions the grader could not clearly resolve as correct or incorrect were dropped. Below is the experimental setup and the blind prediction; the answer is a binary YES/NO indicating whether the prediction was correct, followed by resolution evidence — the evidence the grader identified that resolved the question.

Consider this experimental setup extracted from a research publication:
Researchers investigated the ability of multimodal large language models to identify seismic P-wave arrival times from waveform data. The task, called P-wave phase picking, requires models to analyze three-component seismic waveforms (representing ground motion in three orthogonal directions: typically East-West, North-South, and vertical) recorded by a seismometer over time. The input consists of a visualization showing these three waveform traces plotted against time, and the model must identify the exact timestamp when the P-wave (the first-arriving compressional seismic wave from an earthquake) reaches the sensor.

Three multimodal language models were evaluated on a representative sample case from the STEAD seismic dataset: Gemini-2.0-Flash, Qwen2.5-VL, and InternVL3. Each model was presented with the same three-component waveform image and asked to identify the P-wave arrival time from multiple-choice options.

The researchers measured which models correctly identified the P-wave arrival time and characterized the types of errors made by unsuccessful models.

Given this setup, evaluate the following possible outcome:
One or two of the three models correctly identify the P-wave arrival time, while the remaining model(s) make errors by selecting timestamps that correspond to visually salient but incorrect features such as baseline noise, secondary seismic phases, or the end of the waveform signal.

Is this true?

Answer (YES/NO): NO